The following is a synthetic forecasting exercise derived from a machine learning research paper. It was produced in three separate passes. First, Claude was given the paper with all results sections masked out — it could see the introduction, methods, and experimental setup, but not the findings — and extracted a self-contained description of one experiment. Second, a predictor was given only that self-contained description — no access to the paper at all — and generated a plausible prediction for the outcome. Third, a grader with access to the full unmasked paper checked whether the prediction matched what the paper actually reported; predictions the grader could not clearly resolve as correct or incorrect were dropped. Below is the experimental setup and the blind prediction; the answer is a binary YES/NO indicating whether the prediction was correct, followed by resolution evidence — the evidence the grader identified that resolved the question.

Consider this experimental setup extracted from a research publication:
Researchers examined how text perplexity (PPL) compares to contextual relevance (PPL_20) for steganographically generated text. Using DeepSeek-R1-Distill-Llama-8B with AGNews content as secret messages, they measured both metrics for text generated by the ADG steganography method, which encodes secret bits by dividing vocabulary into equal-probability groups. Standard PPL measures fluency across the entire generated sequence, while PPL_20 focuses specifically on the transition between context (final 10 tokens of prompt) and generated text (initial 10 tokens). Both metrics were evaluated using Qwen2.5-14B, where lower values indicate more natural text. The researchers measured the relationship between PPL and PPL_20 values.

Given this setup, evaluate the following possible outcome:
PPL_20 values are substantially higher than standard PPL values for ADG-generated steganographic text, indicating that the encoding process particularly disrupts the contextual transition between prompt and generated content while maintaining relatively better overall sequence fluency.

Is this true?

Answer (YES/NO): NO